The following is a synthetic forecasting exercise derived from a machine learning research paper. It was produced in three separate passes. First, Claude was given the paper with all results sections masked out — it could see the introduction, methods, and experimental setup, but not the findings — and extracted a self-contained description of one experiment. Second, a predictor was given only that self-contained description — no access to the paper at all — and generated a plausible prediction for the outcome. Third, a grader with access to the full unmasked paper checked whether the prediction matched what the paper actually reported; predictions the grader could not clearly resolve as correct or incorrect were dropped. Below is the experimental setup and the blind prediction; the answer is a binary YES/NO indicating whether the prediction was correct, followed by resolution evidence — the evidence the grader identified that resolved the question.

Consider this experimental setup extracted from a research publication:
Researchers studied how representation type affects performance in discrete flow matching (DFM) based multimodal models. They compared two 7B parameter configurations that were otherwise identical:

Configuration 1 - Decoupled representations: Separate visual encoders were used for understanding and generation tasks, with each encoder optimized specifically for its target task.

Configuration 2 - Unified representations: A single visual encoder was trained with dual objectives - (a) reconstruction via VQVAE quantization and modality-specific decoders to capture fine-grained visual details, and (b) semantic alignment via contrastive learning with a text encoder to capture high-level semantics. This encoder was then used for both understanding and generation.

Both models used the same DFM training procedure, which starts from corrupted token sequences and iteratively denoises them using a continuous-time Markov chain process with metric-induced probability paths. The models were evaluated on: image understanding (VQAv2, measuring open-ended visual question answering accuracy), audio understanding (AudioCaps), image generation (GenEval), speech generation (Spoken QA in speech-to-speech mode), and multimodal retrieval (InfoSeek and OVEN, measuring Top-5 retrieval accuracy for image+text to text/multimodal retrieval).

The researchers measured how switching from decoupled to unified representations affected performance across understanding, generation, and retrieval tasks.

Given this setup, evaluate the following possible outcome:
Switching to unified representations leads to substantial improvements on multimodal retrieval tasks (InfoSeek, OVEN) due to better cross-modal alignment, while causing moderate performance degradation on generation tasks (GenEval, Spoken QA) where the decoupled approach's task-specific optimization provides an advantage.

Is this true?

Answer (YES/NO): NO